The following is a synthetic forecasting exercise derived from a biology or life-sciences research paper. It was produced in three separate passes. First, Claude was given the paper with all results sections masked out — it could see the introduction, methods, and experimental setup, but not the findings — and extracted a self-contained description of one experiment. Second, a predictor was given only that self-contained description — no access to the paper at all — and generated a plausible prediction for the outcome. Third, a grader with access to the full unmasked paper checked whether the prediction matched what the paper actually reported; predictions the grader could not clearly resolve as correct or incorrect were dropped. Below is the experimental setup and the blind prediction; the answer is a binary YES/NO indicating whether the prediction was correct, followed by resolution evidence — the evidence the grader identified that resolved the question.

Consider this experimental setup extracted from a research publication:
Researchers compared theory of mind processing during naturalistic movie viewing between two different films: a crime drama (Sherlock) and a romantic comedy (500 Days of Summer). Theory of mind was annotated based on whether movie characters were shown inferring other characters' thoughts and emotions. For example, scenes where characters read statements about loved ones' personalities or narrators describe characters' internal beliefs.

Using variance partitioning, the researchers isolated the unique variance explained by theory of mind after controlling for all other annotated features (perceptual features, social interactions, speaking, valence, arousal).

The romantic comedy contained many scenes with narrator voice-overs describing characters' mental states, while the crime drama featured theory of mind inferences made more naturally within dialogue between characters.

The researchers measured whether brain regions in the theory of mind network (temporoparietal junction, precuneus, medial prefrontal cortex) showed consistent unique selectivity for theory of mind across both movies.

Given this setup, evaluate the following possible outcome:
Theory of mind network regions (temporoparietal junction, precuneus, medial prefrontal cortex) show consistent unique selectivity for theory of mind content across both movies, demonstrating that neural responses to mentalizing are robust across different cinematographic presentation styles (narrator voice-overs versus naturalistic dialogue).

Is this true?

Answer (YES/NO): NO